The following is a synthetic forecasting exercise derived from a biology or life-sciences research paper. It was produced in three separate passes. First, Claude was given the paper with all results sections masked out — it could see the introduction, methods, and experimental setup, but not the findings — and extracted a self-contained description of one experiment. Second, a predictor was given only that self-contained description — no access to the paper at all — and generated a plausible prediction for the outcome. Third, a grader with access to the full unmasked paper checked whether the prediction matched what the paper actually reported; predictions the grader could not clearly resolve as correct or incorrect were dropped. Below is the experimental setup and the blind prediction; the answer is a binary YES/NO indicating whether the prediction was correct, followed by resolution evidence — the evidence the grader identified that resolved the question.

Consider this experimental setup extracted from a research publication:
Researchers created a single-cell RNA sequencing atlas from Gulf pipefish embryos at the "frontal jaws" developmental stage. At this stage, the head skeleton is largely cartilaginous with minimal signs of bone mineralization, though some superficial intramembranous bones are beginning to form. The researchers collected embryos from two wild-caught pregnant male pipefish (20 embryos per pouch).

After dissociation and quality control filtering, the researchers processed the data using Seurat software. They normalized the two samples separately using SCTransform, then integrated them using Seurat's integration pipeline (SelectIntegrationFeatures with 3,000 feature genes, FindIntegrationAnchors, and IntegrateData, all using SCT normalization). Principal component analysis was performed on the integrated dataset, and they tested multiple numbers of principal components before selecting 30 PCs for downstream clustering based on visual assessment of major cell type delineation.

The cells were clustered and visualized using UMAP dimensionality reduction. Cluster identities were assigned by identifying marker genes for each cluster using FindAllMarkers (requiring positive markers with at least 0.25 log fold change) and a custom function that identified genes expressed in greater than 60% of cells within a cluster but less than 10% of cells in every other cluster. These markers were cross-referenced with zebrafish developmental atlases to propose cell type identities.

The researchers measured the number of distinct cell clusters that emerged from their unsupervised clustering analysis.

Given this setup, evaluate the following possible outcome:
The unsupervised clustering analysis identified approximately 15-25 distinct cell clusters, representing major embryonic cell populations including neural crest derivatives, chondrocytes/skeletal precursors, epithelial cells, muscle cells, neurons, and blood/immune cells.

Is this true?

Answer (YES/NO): NO